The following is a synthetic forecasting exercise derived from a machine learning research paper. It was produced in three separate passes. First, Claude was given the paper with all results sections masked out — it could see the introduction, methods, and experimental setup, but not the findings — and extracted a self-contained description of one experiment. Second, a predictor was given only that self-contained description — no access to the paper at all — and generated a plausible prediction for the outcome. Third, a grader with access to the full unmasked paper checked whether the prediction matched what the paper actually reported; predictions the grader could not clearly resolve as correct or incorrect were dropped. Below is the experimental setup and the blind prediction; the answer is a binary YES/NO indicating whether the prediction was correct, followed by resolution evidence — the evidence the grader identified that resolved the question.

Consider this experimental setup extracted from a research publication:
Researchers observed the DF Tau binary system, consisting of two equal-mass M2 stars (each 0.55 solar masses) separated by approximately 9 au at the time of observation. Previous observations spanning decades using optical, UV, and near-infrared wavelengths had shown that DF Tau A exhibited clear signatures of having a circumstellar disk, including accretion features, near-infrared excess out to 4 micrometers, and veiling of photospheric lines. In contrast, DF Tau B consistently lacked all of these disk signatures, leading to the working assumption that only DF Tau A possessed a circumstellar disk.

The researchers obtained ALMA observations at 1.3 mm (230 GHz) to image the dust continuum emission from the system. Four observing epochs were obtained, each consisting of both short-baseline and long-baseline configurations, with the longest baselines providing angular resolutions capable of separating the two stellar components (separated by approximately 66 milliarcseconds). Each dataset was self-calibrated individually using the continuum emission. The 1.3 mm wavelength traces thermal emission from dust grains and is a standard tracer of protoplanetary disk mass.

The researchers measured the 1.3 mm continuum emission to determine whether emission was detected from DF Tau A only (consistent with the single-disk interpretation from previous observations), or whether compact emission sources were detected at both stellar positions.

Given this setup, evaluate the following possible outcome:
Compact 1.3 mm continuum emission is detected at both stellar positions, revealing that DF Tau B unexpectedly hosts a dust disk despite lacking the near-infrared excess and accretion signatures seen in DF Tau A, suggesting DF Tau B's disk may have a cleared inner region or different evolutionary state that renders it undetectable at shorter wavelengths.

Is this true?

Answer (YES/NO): YES